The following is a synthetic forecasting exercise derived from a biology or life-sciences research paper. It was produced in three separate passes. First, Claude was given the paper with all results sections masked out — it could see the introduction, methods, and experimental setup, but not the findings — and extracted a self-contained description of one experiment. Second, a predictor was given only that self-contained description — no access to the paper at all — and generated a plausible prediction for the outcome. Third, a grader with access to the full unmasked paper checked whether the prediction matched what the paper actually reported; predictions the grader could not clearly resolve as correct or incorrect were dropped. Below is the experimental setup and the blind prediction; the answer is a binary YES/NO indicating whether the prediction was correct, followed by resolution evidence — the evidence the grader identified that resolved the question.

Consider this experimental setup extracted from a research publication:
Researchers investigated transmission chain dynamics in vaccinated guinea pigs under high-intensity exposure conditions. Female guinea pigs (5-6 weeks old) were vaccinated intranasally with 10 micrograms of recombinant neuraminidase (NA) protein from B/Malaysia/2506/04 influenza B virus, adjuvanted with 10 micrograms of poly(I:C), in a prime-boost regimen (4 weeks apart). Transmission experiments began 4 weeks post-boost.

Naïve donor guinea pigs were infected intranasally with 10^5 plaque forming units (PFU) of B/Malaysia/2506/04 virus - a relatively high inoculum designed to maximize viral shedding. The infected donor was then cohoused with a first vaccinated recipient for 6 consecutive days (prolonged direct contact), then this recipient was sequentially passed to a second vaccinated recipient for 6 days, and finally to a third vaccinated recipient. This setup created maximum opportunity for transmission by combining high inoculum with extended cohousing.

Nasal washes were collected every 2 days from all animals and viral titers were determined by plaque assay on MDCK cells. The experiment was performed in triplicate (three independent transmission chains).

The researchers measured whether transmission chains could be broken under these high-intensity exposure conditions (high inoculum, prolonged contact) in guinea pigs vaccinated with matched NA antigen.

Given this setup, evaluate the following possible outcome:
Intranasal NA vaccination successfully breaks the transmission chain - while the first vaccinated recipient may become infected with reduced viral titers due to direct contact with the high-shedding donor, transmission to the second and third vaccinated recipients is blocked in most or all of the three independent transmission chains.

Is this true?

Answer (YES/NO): NO